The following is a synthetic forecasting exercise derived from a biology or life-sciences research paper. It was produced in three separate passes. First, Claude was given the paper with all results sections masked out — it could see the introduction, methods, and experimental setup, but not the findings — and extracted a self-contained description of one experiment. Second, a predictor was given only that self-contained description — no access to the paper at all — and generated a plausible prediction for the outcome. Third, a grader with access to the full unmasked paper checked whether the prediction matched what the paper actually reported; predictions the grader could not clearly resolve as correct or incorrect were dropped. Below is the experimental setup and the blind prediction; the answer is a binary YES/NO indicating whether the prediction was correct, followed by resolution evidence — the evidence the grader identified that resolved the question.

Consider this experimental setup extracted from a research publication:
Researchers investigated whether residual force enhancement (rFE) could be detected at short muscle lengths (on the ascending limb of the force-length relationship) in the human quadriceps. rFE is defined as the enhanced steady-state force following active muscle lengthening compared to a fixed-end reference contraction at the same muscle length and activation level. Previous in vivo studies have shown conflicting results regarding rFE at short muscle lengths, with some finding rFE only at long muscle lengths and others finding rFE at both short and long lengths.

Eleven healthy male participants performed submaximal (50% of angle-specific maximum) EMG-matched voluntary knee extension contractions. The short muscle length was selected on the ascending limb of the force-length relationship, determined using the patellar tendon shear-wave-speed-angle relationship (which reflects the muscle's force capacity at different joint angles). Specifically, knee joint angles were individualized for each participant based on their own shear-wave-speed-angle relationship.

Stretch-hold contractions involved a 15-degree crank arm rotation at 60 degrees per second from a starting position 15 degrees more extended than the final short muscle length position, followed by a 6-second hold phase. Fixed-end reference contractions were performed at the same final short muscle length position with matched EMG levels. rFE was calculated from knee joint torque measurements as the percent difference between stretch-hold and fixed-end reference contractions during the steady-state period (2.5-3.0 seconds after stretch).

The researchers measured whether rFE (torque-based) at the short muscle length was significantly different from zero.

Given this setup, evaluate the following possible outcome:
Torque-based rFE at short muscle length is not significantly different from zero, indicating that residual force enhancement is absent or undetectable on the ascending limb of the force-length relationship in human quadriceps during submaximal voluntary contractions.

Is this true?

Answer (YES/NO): YES